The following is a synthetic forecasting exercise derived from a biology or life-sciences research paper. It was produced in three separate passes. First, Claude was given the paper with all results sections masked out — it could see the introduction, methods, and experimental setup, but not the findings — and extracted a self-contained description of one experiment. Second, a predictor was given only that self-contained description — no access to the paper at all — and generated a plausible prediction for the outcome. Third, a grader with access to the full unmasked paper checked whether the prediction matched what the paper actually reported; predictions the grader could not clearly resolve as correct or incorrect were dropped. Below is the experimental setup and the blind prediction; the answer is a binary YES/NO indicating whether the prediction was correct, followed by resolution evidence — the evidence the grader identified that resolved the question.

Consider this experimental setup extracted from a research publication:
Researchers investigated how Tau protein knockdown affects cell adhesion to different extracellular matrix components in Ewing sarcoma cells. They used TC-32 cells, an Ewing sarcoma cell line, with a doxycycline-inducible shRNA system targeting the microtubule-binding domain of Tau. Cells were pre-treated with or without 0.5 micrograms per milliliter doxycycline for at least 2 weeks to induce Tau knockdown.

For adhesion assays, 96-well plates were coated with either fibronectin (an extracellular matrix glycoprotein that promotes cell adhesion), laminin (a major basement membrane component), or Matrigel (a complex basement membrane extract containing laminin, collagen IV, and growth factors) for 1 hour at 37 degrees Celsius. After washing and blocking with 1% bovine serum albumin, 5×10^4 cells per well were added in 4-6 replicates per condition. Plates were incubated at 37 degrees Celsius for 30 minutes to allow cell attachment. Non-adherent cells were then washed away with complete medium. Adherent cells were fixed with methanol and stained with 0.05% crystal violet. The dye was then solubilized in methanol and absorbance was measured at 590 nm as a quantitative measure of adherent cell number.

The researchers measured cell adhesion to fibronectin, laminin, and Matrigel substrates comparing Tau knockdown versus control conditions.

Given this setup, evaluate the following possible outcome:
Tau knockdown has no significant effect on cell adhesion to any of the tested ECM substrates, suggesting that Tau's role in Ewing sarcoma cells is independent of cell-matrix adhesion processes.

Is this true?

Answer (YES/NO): NO